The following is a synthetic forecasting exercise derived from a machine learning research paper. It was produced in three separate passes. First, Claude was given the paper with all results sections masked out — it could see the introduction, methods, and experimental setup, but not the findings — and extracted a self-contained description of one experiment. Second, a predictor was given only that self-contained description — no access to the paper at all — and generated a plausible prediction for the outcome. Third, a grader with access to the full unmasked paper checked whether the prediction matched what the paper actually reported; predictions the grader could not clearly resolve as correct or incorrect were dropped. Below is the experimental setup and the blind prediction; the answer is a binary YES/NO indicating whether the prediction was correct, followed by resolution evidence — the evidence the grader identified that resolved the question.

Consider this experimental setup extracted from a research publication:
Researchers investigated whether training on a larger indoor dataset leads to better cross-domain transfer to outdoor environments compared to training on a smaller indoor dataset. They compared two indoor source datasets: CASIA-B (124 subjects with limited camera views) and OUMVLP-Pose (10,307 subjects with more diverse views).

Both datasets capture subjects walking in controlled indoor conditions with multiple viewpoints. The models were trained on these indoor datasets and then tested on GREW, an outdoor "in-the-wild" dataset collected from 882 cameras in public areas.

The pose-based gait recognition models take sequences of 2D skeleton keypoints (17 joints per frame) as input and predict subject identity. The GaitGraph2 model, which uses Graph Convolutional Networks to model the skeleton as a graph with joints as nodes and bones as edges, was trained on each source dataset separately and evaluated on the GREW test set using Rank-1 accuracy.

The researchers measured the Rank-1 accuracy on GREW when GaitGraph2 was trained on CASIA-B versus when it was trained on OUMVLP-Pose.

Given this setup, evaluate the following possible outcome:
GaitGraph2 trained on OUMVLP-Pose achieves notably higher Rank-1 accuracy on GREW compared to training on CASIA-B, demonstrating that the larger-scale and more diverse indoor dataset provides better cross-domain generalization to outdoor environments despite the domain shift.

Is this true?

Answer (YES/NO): NO